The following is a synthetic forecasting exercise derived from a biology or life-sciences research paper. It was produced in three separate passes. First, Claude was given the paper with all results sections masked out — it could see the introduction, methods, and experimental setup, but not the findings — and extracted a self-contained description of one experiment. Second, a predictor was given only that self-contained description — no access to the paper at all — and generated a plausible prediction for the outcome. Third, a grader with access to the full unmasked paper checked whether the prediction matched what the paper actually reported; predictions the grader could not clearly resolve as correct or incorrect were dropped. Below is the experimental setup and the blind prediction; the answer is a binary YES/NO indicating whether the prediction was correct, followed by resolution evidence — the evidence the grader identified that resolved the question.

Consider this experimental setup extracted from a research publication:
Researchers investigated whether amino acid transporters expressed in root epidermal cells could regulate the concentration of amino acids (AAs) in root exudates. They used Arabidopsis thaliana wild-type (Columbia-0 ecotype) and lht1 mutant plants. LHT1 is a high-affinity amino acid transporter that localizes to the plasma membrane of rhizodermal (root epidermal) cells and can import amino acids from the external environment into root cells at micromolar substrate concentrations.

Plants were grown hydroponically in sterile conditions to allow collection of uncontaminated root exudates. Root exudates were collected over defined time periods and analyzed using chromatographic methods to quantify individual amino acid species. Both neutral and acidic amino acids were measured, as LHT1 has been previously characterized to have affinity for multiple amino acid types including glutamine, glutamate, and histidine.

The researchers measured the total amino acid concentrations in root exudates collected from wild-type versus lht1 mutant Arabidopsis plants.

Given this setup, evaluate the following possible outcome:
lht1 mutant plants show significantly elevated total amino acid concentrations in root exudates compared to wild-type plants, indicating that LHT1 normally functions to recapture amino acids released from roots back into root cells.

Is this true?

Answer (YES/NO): YES